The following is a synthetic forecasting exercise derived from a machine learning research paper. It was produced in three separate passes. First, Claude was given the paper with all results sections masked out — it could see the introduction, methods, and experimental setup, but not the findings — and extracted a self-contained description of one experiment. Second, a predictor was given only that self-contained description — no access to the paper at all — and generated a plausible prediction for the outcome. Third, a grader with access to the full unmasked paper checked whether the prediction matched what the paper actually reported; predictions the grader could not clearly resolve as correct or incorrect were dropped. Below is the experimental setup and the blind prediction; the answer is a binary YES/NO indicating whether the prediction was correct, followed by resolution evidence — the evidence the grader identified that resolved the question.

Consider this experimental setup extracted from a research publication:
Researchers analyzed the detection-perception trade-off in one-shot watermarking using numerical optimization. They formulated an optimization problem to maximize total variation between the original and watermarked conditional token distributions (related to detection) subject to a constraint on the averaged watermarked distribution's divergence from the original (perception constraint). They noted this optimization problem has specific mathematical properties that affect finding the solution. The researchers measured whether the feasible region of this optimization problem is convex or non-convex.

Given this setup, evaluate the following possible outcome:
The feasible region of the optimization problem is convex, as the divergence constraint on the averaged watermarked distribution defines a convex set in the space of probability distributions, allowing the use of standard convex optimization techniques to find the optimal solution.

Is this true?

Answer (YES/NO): NO